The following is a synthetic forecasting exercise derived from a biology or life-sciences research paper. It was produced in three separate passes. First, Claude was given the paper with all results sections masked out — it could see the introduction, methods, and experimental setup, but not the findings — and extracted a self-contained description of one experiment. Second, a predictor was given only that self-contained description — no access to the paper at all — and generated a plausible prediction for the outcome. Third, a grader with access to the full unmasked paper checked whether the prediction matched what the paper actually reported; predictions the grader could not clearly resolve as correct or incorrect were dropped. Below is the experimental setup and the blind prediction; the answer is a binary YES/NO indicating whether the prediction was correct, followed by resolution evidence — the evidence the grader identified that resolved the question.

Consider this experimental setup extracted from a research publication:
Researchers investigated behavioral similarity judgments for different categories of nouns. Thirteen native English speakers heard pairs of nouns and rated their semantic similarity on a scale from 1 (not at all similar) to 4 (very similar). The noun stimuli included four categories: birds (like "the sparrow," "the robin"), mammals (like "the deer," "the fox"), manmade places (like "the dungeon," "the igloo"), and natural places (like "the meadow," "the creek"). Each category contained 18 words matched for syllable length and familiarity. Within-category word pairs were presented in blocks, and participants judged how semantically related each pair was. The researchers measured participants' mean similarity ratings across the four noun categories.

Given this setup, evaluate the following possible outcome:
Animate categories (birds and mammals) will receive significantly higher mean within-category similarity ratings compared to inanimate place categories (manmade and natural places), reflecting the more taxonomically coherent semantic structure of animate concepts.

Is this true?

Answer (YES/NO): NO